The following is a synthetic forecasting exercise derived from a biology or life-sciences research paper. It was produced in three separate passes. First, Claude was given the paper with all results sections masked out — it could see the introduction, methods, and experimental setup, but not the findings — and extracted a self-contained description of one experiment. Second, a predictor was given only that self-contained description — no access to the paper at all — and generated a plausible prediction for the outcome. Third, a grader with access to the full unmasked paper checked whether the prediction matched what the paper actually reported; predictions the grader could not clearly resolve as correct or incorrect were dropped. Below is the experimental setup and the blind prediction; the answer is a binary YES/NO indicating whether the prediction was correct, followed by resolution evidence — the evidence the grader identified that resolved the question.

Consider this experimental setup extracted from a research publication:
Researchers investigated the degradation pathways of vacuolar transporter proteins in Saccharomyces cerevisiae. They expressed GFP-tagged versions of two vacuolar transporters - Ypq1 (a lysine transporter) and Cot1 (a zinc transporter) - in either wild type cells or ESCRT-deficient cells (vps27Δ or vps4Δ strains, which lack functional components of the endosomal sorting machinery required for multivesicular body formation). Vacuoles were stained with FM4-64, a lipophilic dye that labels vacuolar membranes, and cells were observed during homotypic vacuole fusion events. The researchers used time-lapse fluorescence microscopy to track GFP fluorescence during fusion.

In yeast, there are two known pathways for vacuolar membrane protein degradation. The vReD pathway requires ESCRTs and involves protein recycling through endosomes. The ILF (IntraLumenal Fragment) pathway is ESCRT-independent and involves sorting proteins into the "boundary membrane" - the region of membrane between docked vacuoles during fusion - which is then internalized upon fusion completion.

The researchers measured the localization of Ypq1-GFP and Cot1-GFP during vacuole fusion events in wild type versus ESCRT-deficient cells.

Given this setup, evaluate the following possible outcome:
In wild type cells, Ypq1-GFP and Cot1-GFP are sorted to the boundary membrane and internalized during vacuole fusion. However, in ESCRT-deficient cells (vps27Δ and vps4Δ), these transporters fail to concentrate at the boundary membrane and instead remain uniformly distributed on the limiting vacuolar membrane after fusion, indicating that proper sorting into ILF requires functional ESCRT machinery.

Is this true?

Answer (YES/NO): NO